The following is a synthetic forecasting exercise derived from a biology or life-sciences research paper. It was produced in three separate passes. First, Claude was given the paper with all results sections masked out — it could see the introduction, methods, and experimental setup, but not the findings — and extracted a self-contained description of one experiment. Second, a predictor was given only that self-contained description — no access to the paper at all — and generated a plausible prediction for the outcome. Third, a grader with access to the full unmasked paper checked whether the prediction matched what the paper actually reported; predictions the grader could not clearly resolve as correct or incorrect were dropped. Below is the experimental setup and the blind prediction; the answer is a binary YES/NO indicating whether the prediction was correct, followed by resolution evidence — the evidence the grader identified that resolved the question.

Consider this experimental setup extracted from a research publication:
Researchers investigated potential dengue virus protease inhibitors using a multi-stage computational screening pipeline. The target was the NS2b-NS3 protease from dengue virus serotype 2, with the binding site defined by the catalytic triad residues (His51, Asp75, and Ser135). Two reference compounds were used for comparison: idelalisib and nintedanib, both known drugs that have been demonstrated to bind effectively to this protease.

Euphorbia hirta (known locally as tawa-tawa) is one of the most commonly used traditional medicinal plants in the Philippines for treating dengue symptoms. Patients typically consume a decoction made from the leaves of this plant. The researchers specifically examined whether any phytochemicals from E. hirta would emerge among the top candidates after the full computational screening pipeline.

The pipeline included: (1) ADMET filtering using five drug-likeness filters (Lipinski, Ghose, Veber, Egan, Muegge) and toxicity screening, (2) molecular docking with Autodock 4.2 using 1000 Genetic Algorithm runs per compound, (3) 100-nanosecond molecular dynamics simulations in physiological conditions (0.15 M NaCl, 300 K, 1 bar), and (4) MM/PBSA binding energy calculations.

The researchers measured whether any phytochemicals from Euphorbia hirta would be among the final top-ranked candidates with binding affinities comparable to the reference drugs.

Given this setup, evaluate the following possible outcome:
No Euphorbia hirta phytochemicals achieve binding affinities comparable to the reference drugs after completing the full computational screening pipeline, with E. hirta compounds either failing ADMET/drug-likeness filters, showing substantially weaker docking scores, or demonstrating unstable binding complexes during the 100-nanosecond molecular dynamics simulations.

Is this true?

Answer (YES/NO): NO